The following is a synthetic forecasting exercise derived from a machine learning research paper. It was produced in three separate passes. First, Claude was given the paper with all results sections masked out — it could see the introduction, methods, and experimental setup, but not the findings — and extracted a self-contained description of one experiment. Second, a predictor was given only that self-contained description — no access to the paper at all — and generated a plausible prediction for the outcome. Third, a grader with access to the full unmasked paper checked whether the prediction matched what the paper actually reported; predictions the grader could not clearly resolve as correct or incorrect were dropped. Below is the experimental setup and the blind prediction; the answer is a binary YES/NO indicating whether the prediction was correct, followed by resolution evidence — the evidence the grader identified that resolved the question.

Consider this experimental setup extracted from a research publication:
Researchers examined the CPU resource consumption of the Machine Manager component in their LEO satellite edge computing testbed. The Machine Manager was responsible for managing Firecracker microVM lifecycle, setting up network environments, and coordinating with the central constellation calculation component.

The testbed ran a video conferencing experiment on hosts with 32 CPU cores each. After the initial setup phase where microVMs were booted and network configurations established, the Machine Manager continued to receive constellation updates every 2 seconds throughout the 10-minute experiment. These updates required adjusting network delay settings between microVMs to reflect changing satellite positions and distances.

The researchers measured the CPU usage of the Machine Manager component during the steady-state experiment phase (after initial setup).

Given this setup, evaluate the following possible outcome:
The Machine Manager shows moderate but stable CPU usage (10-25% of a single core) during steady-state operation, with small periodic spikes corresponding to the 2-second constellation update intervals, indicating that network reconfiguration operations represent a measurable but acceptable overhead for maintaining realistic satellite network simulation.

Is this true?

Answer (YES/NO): NO